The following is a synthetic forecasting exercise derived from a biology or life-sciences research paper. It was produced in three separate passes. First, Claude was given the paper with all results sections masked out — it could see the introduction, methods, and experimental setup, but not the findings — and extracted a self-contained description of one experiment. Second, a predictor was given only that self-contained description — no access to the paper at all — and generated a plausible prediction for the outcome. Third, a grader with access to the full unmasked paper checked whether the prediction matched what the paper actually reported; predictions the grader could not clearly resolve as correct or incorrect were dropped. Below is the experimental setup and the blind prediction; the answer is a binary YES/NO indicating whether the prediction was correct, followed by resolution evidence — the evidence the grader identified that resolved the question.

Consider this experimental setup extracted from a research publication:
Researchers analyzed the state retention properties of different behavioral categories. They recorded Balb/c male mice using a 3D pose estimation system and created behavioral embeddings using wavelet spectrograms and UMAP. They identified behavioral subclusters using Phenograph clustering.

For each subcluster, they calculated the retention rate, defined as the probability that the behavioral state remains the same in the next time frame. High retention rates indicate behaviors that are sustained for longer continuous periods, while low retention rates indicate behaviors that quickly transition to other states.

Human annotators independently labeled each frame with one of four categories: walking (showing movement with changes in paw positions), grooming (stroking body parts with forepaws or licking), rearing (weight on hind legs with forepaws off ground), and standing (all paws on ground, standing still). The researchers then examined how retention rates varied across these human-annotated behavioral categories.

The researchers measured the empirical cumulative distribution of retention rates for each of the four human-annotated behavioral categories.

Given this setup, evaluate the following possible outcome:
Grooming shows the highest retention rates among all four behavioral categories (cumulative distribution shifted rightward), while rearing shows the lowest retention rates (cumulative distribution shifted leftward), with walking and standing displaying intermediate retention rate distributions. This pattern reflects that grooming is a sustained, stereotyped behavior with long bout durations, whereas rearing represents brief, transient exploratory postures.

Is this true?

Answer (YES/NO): NO